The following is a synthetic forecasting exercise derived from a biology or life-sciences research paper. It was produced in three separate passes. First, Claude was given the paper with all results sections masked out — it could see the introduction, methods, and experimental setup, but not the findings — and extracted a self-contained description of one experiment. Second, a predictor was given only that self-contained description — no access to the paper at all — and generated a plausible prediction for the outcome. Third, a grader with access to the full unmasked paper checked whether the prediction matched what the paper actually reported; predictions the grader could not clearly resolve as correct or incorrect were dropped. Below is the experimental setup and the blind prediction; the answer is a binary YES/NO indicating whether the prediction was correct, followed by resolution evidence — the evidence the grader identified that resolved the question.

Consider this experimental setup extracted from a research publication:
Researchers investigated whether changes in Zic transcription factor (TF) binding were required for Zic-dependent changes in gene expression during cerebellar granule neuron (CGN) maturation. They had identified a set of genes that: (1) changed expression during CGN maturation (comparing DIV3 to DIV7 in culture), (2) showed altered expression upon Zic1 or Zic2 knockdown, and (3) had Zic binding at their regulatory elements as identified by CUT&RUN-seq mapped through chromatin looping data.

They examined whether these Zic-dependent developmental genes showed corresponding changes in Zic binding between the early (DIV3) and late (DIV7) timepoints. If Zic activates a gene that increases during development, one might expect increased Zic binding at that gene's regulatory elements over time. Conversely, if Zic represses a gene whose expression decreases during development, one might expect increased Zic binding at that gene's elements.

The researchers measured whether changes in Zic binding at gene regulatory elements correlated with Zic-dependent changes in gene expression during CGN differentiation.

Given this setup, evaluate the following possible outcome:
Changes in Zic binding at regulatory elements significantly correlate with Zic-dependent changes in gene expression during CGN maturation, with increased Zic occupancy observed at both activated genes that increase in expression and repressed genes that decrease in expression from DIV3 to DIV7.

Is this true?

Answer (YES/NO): NO